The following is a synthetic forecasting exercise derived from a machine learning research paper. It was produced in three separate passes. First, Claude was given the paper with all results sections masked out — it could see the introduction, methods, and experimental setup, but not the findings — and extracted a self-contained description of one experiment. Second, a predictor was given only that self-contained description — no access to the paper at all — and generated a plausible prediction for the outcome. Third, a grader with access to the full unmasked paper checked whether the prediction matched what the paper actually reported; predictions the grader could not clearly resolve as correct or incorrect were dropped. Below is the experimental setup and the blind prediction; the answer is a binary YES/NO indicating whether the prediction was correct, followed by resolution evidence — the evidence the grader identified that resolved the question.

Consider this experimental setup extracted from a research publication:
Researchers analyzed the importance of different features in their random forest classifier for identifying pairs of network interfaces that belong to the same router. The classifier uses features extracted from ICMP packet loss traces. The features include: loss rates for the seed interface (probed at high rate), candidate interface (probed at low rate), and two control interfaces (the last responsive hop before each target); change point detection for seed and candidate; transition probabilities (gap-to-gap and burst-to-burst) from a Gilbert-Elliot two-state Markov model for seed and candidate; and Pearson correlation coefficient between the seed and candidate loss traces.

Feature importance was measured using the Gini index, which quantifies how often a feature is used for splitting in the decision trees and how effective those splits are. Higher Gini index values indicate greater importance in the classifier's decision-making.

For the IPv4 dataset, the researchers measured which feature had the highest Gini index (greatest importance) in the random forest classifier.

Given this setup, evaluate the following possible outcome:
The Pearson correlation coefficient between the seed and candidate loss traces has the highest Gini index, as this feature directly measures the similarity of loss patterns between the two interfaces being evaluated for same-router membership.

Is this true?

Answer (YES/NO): NO